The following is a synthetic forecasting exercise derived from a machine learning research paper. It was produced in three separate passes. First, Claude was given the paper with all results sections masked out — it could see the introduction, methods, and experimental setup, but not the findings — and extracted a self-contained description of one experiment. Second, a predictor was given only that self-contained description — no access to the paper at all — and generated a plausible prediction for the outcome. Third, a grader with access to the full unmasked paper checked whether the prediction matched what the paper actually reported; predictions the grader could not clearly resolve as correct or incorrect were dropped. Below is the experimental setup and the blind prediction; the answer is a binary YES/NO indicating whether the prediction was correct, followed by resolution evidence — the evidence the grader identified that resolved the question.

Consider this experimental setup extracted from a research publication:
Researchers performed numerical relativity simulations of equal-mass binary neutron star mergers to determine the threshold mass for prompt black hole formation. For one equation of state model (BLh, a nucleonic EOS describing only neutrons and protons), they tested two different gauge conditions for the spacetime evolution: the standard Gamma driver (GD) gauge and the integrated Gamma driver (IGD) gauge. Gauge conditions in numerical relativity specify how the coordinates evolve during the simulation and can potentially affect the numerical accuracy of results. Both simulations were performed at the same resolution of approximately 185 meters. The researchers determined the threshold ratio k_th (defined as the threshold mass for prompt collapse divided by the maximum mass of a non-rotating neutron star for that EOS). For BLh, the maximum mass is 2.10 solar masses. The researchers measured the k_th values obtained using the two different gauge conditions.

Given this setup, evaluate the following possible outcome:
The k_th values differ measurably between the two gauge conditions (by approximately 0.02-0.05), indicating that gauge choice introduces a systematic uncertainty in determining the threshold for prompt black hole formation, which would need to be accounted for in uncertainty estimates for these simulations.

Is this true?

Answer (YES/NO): NO